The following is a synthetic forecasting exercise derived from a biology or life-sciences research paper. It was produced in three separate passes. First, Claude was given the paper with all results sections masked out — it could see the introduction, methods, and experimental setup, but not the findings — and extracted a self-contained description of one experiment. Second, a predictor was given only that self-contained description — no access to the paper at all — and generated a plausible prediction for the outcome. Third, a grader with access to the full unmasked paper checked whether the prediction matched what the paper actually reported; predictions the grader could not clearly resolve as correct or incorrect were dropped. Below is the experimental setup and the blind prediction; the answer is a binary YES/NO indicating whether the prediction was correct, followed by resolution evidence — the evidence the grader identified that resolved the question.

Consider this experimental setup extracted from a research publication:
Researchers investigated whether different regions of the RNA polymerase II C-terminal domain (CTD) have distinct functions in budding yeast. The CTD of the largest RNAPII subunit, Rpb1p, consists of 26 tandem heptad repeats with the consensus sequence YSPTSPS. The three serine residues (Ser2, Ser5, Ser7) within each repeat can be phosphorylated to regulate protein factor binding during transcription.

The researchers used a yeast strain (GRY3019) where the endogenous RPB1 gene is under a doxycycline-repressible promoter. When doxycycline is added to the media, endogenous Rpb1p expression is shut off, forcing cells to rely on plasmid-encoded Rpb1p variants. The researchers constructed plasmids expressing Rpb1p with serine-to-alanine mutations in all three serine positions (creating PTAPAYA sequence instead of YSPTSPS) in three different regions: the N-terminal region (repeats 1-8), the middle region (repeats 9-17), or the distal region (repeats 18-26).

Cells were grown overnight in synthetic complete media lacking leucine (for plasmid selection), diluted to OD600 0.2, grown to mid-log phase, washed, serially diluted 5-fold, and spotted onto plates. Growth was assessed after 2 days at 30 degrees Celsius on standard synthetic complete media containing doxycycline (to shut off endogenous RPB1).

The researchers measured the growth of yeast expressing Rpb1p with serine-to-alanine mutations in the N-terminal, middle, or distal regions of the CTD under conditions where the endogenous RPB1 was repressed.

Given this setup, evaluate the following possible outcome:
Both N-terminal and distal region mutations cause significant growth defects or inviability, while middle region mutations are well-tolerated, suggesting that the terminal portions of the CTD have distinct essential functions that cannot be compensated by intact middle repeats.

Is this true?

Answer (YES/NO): NO